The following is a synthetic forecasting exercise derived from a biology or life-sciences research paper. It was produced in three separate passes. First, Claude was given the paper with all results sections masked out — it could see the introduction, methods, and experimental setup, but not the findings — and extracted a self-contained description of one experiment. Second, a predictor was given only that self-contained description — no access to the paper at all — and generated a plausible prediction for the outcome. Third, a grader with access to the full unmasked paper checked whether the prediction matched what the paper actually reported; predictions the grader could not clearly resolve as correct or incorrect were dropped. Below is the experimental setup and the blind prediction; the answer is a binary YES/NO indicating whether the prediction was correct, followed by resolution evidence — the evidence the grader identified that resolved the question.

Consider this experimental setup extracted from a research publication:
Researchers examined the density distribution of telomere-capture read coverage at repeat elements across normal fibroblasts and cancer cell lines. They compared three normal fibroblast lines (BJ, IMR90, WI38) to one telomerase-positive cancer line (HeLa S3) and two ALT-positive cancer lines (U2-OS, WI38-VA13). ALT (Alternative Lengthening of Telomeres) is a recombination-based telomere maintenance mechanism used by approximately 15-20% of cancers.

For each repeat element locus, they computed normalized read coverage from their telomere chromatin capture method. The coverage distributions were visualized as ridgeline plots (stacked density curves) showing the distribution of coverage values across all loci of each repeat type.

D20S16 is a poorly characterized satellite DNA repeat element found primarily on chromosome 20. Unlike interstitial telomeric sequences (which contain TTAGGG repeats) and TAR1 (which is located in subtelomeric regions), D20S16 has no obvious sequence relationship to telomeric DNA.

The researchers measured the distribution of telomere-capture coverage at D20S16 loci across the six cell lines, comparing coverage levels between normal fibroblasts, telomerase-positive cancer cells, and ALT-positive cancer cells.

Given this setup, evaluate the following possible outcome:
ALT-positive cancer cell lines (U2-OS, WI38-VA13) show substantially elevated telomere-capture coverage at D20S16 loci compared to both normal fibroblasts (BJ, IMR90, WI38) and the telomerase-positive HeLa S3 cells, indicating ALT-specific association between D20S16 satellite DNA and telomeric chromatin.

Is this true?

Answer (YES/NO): YES